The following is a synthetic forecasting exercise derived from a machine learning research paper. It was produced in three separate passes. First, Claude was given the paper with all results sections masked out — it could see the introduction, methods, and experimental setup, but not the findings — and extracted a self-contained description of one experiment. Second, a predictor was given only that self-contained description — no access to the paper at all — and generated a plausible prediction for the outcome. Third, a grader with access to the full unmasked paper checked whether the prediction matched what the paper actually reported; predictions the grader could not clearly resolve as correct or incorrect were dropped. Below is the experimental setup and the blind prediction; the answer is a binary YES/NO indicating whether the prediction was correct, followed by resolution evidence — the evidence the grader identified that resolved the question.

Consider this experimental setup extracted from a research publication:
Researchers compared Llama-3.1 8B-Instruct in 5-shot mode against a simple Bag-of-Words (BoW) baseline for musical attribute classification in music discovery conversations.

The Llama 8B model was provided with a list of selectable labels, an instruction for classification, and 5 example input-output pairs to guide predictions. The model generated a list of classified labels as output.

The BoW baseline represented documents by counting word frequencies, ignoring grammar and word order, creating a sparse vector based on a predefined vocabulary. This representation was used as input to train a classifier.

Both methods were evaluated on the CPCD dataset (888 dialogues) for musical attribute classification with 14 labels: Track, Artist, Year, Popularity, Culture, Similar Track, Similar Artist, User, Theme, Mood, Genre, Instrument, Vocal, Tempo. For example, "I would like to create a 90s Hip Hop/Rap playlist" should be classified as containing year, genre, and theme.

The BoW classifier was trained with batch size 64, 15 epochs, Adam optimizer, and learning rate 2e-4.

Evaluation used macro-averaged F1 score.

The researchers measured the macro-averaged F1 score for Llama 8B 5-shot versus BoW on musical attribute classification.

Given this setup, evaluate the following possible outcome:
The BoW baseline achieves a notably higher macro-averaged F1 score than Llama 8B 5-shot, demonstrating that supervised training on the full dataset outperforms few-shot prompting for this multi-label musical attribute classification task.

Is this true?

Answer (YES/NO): YES